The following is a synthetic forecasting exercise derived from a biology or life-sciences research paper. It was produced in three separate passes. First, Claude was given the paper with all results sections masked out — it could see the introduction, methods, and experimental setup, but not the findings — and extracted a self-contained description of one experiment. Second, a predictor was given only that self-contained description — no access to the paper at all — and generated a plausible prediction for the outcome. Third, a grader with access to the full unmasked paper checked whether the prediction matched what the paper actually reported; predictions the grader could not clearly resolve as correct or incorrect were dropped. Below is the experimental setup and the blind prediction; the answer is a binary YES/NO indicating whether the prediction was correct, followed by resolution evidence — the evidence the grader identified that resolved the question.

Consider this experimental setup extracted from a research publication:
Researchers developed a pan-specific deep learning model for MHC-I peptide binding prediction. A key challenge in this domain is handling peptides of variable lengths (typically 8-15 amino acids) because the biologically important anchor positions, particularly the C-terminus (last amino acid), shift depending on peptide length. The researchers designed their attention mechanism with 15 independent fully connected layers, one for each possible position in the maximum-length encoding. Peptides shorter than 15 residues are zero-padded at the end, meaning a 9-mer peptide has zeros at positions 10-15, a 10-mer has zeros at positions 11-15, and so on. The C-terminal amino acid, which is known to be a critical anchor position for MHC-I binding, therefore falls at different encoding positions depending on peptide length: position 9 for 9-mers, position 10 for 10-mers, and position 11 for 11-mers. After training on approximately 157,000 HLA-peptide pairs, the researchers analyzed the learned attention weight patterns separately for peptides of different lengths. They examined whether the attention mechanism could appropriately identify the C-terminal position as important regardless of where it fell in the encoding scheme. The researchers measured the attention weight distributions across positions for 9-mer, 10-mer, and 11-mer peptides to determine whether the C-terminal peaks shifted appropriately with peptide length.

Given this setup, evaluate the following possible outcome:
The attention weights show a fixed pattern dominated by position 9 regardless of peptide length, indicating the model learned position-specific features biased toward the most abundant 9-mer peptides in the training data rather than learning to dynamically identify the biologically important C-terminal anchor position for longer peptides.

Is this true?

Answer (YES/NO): NO